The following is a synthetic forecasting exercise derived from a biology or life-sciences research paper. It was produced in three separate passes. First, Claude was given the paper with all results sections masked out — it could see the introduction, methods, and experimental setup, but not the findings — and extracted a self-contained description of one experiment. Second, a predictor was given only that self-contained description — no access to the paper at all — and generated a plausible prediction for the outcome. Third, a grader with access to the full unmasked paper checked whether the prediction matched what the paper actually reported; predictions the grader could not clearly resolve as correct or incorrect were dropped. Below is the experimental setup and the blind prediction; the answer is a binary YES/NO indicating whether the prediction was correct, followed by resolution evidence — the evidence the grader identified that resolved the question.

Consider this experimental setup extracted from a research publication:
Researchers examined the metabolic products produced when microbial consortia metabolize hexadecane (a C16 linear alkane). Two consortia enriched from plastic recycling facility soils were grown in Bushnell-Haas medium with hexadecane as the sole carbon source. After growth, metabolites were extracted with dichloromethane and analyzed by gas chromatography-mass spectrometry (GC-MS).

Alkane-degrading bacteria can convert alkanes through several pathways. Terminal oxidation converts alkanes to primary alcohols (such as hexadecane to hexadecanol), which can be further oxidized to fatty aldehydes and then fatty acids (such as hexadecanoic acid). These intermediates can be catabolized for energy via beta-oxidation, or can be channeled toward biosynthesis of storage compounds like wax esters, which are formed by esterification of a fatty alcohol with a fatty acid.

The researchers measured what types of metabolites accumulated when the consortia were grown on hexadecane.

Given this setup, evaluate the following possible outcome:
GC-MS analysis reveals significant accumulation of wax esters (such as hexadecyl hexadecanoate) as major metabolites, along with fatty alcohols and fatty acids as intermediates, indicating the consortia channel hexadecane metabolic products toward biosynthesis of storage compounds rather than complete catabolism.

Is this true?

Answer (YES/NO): YES